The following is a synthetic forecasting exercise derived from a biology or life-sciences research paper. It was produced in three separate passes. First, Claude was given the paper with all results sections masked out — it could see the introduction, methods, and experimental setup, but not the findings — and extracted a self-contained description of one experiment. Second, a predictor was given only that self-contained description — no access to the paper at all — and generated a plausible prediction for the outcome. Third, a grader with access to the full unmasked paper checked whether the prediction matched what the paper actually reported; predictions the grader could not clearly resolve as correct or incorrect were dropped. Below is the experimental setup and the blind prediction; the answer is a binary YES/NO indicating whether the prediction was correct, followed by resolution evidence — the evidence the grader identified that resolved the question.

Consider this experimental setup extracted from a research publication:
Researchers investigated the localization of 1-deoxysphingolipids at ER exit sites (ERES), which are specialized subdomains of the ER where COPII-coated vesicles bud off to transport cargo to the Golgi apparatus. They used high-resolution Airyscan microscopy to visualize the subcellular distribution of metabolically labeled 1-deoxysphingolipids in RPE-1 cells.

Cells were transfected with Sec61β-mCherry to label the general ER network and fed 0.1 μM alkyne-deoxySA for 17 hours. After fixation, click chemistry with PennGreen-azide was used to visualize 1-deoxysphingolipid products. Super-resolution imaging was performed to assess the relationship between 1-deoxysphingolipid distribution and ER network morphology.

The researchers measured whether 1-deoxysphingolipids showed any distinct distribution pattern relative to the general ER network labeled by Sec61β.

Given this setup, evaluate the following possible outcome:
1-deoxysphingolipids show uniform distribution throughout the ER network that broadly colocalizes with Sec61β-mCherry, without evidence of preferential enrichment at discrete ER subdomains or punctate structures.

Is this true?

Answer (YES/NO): NO